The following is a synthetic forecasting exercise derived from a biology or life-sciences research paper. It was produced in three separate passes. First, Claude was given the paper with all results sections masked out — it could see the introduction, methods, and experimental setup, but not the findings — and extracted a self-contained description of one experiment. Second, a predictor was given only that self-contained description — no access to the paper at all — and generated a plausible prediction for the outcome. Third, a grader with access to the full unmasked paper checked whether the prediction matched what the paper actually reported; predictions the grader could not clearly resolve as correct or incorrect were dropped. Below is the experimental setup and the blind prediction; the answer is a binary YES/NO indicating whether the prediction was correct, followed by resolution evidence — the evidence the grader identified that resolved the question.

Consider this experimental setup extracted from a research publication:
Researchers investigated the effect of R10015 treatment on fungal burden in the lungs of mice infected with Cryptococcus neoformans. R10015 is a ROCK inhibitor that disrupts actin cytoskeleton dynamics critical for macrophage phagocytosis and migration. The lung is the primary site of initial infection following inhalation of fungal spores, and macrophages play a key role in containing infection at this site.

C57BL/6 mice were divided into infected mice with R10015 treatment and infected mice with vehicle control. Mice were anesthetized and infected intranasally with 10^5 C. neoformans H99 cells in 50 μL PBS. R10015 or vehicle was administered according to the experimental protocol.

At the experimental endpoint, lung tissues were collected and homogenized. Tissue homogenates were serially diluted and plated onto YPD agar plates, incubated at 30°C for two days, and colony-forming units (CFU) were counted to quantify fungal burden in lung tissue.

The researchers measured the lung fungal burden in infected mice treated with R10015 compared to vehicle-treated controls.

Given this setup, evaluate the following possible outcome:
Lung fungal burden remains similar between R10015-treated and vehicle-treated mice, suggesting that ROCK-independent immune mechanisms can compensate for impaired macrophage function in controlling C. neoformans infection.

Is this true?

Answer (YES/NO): YES